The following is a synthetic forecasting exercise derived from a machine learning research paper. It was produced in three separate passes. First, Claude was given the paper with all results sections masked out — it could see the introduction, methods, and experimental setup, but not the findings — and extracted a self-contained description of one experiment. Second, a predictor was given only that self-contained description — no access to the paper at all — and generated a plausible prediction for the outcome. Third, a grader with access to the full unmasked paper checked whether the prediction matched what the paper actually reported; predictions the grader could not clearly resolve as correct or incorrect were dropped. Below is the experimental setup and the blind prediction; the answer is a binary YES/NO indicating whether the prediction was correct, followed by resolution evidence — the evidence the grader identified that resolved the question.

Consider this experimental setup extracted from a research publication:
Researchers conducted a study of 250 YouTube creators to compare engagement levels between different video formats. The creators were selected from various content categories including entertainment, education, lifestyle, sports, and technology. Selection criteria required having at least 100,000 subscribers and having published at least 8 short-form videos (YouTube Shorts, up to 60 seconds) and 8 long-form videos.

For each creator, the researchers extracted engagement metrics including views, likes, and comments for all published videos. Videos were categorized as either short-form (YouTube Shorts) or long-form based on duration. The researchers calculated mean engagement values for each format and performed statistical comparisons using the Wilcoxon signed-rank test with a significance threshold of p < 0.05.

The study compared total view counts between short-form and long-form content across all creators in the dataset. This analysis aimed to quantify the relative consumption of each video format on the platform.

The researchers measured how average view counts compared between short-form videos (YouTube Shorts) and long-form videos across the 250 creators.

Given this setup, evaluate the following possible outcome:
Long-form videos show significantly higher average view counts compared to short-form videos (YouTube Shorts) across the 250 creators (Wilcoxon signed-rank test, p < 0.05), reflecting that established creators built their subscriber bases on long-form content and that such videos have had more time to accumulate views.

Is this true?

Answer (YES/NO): NO